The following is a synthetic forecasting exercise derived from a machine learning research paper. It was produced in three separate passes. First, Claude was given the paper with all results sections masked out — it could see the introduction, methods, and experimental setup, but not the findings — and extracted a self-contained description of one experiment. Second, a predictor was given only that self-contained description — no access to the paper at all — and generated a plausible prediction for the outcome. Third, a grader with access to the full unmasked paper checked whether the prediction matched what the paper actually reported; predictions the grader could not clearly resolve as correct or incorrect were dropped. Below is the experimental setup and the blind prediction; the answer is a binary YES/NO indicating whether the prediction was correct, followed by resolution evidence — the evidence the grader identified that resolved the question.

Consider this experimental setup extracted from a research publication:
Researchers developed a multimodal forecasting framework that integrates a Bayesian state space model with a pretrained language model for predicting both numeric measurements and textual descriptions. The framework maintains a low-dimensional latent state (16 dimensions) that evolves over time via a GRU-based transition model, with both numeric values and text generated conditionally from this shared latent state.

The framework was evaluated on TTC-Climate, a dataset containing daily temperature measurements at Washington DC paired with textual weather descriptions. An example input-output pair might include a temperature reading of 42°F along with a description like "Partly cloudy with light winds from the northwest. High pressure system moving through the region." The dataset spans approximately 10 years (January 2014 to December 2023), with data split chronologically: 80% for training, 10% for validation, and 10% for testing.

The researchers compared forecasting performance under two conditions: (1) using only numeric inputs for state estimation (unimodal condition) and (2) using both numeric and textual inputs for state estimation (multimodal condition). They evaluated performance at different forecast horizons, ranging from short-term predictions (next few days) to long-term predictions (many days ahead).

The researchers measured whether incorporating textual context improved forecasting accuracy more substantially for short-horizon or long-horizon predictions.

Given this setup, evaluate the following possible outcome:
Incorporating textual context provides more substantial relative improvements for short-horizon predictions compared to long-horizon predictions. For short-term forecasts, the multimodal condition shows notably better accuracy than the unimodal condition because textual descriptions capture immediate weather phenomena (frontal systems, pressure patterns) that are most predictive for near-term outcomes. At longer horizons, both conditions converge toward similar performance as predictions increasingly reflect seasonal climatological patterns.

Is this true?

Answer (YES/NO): NO